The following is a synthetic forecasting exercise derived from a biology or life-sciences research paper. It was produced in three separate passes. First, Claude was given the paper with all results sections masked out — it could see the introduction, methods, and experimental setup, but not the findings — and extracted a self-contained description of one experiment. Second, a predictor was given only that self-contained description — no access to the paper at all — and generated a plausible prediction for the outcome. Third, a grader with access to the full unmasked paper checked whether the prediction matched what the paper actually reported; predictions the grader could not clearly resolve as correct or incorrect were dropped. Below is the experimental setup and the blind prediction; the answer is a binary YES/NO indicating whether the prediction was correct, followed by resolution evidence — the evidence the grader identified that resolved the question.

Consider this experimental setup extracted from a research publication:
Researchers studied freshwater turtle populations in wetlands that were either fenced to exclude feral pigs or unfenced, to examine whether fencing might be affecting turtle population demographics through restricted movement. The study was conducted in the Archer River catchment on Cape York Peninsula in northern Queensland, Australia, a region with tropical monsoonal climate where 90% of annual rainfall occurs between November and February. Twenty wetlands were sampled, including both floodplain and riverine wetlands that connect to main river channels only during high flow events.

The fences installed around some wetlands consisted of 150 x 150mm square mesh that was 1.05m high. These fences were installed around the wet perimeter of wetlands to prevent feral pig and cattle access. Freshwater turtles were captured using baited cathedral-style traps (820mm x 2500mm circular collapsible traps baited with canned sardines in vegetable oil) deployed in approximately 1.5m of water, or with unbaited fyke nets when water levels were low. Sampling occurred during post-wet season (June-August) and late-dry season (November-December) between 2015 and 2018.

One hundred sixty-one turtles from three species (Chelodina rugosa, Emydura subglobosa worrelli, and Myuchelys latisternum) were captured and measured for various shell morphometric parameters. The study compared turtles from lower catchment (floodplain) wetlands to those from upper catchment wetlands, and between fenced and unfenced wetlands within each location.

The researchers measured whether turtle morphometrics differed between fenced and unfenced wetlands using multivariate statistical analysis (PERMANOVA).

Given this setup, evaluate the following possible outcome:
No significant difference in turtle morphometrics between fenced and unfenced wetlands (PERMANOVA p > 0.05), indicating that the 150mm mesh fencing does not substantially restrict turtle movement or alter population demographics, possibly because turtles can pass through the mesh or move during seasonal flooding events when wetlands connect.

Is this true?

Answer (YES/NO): NO